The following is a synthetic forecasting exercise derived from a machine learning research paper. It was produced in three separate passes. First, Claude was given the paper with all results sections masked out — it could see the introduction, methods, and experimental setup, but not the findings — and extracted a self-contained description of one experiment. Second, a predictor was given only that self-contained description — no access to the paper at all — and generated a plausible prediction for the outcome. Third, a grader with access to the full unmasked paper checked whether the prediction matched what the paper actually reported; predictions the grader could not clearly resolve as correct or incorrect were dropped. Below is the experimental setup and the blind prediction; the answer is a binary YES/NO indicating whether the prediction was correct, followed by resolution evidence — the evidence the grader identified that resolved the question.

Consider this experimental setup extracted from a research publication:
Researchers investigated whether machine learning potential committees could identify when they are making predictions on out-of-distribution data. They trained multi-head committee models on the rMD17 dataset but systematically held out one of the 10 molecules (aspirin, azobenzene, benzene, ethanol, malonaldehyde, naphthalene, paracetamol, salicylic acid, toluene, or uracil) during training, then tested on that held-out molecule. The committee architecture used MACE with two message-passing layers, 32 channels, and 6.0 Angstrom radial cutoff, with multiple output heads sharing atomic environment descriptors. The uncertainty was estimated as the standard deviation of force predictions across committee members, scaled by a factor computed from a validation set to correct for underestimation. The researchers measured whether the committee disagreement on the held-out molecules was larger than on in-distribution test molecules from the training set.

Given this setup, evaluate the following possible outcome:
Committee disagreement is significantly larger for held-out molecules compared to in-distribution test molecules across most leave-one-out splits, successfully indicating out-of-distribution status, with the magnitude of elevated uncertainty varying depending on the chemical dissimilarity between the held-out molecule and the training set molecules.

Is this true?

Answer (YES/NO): NO